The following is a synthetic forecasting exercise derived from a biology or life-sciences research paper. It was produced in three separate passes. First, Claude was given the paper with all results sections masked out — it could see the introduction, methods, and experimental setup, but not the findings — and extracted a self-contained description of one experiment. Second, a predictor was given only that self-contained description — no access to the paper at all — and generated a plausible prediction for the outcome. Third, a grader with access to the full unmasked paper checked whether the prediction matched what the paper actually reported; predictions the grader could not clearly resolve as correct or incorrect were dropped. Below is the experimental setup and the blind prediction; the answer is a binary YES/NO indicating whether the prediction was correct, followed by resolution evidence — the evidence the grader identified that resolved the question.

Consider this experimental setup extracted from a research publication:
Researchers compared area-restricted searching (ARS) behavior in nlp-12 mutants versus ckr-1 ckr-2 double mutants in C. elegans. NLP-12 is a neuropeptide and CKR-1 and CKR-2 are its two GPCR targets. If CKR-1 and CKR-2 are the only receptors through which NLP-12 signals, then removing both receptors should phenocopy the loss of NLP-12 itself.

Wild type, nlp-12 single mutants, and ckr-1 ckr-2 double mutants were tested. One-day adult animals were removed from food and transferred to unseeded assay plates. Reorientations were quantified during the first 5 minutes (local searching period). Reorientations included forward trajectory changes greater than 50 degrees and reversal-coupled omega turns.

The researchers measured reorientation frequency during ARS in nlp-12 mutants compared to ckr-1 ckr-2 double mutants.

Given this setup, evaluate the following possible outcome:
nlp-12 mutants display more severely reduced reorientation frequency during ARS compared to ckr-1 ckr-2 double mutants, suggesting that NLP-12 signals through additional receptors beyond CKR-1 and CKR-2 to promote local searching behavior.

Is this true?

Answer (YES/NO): NO